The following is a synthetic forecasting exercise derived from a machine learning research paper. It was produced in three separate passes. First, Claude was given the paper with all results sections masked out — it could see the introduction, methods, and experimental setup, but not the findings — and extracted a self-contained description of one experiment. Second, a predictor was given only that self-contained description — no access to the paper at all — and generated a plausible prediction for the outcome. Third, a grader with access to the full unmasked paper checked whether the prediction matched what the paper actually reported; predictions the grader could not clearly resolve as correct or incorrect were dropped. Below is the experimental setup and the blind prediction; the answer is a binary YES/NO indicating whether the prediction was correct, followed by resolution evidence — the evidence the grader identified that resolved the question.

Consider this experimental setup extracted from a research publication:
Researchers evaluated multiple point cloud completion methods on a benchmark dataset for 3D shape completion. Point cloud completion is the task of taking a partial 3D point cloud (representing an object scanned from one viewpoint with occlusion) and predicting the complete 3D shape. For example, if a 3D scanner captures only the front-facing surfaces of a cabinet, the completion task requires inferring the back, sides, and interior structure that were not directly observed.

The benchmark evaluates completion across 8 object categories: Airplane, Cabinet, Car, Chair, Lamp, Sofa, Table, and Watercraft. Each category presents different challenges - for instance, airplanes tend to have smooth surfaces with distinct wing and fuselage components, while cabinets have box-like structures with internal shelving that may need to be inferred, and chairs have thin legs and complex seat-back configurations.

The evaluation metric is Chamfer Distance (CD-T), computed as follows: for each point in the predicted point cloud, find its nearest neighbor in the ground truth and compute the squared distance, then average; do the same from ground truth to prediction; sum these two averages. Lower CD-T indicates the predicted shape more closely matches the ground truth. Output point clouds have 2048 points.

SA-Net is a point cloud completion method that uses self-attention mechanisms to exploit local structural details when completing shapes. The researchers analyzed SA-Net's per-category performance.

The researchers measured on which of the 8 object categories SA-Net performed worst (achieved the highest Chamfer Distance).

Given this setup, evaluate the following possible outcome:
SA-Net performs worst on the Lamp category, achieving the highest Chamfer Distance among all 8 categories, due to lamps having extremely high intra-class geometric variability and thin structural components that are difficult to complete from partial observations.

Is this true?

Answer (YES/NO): NO